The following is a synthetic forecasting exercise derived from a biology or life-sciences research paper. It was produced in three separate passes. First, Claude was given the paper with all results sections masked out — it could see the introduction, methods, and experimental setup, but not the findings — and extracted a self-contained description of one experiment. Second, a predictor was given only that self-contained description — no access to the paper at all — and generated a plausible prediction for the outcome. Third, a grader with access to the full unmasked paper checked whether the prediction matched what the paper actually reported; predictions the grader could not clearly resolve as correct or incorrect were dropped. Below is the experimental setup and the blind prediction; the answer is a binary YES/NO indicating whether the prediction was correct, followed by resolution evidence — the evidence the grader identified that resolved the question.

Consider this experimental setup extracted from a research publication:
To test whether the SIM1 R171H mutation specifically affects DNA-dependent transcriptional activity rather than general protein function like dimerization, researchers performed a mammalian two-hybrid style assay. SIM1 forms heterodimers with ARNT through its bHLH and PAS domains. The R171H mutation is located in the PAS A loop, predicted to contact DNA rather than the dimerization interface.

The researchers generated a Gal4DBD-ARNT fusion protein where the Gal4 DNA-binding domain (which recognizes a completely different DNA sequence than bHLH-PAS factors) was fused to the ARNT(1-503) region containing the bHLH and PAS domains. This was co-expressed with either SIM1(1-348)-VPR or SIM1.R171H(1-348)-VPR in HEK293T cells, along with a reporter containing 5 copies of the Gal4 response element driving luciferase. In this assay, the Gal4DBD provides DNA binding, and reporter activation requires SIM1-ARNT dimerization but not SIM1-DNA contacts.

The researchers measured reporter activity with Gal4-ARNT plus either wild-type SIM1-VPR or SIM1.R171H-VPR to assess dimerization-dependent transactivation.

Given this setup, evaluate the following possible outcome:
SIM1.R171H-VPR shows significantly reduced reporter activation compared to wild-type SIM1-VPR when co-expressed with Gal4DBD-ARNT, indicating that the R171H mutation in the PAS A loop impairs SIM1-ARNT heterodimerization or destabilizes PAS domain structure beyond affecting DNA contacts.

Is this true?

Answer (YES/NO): NO